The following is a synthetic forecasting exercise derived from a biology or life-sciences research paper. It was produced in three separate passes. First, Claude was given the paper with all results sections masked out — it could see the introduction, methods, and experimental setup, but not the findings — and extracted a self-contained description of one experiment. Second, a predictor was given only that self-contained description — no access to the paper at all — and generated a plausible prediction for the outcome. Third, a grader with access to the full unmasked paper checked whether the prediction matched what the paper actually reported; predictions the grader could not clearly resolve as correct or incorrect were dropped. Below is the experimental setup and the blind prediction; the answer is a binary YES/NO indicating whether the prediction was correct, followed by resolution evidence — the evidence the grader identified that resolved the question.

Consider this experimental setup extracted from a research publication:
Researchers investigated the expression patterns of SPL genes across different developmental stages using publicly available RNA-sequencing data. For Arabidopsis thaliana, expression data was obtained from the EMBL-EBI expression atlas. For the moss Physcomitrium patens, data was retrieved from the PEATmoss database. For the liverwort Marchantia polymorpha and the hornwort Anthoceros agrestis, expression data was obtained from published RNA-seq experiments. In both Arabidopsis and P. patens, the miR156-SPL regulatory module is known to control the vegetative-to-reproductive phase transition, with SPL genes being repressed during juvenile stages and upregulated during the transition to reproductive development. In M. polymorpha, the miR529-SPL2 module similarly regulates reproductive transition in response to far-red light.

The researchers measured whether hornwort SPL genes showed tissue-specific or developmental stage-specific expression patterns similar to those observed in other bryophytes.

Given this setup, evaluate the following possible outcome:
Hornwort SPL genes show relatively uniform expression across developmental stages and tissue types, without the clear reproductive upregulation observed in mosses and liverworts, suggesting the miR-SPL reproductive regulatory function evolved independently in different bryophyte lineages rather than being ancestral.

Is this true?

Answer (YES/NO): NO